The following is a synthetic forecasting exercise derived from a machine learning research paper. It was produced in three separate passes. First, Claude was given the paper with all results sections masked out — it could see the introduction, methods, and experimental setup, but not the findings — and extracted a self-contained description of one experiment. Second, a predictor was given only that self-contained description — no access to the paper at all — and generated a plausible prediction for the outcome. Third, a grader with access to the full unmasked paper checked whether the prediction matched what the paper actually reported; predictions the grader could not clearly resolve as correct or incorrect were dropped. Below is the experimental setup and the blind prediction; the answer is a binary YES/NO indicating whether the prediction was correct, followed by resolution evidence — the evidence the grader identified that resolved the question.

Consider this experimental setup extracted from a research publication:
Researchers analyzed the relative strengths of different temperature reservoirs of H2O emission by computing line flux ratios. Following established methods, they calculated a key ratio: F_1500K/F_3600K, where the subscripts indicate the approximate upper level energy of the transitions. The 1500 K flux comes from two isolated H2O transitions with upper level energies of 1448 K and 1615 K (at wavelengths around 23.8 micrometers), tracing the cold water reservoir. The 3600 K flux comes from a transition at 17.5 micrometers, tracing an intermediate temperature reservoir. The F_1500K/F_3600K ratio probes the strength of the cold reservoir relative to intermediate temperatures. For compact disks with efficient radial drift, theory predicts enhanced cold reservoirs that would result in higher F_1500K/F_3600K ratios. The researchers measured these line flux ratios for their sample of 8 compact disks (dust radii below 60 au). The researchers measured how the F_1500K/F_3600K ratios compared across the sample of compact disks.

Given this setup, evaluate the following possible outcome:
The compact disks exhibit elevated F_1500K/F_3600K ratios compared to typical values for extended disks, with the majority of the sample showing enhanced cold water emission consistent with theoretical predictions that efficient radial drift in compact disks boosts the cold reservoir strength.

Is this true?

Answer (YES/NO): NO